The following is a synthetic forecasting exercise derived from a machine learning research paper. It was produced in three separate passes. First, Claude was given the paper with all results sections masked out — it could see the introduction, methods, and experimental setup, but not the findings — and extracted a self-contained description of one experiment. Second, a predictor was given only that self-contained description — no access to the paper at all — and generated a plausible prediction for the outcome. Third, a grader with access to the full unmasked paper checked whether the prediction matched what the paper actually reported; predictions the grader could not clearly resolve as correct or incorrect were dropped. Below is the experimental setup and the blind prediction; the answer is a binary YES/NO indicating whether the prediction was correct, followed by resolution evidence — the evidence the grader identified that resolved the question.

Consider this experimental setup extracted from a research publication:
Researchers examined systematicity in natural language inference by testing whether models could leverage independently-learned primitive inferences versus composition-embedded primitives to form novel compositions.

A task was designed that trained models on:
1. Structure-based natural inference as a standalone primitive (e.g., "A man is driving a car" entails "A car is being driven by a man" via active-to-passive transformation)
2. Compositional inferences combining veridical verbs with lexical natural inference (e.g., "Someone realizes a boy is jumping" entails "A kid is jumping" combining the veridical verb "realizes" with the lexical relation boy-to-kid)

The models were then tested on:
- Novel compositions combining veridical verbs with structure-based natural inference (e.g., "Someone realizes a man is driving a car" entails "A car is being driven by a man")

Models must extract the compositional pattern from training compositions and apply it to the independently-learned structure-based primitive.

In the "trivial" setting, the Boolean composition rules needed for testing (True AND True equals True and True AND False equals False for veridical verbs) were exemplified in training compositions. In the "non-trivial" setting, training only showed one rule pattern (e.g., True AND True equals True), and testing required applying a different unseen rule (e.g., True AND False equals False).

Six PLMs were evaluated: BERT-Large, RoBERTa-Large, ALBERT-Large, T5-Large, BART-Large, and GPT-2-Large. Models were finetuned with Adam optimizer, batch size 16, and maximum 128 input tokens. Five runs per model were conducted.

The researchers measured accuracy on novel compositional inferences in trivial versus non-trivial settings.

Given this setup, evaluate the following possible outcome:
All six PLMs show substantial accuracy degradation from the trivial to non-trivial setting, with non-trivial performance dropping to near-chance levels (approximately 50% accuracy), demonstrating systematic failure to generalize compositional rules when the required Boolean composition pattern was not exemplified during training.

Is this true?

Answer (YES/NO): NO